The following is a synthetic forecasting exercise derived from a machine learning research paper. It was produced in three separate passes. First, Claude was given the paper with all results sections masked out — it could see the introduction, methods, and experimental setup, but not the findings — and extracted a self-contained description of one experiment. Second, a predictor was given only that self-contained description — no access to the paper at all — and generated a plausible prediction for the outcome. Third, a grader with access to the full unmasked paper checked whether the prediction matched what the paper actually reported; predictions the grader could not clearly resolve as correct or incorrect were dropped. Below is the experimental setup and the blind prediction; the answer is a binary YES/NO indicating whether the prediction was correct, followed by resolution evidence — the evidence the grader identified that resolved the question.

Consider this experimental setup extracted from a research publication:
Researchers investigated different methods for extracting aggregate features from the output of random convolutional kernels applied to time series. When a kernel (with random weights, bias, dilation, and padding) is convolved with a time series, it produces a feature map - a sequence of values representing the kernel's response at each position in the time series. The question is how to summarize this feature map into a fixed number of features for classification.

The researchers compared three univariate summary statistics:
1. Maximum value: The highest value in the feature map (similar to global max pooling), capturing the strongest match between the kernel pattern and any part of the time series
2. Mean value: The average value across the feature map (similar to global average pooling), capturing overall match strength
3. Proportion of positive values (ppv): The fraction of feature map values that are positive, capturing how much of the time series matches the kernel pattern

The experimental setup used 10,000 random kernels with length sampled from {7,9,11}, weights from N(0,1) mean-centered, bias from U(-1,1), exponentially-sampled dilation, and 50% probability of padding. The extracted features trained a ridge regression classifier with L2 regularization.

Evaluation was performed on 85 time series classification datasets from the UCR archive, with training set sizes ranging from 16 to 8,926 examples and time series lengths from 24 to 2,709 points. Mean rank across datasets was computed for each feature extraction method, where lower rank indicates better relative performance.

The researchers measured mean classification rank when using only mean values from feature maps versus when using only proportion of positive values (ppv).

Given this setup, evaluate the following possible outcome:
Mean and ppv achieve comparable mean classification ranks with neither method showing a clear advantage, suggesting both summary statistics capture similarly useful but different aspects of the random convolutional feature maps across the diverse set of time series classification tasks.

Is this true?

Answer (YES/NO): NO